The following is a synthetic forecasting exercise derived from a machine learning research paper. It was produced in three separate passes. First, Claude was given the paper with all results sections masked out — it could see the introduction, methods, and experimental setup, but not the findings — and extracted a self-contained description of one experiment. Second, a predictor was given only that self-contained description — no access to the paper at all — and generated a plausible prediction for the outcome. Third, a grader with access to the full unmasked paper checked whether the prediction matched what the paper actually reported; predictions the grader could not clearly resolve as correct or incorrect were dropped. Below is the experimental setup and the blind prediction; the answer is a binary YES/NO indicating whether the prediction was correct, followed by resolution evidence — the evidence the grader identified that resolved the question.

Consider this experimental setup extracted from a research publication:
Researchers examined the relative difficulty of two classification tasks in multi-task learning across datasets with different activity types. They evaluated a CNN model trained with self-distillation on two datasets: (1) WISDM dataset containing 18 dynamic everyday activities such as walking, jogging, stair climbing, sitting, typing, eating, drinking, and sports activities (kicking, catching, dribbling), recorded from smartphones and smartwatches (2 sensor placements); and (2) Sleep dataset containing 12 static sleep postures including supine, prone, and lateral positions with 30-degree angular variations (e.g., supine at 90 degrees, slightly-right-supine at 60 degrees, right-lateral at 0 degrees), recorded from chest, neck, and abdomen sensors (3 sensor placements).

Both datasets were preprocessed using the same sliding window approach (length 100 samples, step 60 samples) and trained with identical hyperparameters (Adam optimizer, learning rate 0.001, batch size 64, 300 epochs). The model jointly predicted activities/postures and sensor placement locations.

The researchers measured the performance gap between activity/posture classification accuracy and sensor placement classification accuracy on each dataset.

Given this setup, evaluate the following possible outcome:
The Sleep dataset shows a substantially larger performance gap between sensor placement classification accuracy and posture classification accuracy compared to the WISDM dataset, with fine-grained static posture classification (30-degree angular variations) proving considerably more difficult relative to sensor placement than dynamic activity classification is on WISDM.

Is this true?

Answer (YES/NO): NO